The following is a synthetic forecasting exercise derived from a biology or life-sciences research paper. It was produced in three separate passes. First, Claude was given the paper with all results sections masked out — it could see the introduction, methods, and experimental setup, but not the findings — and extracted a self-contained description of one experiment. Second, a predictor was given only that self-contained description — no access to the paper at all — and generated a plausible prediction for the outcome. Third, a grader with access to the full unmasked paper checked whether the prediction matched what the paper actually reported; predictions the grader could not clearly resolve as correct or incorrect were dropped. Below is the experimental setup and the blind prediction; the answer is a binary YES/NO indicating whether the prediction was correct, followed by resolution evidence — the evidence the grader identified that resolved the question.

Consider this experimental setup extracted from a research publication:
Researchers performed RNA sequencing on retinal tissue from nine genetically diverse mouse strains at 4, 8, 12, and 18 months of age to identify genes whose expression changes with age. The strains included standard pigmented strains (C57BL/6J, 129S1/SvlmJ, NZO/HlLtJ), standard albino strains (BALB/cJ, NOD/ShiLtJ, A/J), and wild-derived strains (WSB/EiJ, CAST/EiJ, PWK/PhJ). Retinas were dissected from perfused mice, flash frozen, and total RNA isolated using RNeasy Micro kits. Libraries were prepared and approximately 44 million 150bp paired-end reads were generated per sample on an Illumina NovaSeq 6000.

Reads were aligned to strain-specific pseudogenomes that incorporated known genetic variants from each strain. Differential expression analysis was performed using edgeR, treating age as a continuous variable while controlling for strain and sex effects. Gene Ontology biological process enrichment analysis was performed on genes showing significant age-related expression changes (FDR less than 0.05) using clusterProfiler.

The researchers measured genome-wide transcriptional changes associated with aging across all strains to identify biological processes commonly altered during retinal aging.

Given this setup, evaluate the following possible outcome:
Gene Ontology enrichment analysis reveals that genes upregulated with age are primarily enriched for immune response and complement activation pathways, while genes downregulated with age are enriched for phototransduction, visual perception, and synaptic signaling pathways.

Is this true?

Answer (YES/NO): NO